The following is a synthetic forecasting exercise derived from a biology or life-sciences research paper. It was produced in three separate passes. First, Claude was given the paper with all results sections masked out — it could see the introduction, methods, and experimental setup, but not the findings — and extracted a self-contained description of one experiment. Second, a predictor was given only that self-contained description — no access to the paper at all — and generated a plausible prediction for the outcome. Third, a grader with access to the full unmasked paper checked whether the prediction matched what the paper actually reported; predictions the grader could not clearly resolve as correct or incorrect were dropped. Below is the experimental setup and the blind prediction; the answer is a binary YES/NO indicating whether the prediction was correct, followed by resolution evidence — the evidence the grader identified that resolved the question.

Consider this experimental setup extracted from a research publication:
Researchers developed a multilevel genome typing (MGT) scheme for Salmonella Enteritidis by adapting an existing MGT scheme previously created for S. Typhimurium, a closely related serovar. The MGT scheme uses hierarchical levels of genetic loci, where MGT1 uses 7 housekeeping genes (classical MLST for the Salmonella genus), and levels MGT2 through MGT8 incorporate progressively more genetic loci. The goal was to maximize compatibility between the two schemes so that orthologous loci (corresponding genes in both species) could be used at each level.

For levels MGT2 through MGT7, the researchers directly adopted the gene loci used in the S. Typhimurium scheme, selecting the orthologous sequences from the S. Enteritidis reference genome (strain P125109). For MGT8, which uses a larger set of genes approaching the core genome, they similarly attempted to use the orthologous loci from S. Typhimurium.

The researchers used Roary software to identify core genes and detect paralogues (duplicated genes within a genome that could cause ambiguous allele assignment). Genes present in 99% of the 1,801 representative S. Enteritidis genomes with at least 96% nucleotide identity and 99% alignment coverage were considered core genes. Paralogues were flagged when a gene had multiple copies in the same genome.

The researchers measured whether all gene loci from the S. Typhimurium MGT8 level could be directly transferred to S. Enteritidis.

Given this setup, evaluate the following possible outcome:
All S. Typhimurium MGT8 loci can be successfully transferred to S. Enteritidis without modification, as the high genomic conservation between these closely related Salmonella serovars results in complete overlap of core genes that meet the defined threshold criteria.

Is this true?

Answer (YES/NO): NO